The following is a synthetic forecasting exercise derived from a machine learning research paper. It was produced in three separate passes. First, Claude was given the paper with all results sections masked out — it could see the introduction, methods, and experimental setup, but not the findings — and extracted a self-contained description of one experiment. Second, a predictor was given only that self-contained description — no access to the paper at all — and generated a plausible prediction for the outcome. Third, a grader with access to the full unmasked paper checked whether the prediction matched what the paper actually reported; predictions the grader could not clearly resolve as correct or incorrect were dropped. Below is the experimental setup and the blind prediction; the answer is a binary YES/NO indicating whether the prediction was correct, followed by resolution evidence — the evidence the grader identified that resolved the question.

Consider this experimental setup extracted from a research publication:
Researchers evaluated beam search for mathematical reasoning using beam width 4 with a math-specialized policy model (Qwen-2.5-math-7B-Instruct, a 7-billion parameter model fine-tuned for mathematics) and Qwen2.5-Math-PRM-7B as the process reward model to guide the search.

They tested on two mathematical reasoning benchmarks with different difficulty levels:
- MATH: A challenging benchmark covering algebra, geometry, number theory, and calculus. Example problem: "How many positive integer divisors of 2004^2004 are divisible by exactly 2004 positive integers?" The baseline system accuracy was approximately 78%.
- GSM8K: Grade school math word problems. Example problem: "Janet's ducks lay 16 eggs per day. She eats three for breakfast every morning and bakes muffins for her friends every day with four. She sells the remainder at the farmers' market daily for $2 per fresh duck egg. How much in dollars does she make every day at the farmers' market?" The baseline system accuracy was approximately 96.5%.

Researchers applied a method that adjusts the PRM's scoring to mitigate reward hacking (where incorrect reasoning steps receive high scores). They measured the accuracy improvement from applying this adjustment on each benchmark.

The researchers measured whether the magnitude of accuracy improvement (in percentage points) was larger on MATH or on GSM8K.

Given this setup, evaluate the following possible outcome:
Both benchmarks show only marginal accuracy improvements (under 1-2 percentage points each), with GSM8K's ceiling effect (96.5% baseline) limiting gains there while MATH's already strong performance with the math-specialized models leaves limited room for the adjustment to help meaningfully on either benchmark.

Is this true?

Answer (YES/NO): NO